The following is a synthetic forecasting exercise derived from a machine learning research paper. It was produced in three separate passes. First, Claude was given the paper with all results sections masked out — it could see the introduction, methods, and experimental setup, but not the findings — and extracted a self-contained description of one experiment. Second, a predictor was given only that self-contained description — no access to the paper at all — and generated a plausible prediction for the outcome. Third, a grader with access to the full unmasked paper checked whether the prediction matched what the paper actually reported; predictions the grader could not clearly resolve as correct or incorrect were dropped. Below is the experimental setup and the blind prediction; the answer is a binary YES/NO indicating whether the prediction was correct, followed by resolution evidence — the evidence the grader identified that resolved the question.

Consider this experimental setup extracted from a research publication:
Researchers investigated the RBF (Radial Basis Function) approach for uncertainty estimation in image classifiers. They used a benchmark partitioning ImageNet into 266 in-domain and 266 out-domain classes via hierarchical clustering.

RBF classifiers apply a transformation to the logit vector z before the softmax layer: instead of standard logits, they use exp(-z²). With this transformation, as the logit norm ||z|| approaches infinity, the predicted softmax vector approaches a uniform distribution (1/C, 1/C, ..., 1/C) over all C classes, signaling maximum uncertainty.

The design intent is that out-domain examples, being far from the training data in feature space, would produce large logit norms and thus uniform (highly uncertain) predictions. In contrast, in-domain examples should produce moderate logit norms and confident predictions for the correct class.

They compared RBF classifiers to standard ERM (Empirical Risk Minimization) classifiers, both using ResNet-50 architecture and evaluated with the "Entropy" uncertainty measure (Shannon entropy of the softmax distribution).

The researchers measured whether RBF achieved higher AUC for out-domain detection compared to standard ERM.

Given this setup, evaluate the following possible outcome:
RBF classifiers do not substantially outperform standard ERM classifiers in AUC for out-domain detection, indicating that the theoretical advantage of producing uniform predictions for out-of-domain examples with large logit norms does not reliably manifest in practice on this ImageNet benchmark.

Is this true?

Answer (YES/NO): YES